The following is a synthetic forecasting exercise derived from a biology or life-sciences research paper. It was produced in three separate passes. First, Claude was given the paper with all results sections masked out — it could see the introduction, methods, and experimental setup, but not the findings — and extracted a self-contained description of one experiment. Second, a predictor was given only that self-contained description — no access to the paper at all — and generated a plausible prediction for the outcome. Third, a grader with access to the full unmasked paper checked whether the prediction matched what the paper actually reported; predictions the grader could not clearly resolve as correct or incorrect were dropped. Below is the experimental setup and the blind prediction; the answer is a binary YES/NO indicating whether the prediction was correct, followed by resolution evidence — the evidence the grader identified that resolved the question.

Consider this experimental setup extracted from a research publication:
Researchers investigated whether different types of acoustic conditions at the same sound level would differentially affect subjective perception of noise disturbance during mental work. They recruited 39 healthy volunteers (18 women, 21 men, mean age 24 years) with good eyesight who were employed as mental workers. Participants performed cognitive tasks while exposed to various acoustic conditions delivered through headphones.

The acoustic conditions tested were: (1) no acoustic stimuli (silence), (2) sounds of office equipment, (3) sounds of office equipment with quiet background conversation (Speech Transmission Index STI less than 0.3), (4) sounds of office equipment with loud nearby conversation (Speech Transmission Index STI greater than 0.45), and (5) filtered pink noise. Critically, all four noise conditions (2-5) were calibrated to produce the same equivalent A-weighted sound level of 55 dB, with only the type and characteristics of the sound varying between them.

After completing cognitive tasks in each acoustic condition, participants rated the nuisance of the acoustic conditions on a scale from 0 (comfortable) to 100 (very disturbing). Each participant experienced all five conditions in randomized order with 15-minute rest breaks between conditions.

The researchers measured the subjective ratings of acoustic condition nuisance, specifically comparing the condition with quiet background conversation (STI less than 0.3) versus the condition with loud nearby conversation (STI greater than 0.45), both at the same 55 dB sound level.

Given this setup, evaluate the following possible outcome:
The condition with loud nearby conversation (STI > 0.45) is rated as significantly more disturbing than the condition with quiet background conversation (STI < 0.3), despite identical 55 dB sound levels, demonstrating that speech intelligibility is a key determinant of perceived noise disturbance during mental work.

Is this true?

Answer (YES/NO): YES